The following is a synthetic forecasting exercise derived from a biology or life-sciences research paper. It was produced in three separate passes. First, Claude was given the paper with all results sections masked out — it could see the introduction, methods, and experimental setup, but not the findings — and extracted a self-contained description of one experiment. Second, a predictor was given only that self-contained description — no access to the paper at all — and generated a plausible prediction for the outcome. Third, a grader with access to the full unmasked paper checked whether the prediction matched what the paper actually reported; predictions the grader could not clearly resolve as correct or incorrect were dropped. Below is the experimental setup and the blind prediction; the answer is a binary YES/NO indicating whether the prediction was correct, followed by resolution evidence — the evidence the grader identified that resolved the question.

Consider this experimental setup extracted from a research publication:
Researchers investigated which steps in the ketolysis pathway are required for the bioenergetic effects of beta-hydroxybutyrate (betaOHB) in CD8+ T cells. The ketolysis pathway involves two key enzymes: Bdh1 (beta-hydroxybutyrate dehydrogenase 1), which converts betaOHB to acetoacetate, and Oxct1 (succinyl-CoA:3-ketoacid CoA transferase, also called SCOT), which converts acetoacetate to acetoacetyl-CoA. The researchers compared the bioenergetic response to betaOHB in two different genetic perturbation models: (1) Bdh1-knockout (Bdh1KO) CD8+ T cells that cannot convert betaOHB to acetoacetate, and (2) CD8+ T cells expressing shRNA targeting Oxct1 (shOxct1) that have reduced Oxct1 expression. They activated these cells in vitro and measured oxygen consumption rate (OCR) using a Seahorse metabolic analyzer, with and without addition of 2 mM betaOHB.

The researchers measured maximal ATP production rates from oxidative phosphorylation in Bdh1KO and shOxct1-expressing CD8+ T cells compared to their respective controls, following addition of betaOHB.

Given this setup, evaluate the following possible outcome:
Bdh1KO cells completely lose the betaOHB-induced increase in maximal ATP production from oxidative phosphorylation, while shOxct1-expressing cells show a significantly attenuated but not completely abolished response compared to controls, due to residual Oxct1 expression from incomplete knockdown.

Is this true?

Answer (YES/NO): NO